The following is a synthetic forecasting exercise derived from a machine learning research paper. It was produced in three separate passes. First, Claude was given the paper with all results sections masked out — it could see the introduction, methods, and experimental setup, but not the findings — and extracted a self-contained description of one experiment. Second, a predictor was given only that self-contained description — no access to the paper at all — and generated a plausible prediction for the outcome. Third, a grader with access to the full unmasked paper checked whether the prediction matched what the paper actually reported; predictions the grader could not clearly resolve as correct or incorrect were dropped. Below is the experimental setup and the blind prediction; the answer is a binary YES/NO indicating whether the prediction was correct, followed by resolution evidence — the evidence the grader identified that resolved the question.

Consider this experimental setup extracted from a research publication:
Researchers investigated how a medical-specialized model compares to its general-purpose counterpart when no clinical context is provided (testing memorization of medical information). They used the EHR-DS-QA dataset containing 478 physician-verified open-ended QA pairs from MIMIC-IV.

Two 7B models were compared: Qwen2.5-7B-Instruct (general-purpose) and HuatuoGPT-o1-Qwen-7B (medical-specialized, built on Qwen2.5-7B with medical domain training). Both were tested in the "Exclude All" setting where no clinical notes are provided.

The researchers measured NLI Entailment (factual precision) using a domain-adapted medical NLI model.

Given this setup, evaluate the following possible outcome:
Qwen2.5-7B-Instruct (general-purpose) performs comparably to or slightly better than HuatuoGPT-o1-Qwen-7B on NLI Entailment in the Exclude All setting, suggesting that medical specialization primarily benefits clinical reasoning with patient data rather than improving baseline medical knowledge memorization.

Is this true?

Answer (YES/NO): YES